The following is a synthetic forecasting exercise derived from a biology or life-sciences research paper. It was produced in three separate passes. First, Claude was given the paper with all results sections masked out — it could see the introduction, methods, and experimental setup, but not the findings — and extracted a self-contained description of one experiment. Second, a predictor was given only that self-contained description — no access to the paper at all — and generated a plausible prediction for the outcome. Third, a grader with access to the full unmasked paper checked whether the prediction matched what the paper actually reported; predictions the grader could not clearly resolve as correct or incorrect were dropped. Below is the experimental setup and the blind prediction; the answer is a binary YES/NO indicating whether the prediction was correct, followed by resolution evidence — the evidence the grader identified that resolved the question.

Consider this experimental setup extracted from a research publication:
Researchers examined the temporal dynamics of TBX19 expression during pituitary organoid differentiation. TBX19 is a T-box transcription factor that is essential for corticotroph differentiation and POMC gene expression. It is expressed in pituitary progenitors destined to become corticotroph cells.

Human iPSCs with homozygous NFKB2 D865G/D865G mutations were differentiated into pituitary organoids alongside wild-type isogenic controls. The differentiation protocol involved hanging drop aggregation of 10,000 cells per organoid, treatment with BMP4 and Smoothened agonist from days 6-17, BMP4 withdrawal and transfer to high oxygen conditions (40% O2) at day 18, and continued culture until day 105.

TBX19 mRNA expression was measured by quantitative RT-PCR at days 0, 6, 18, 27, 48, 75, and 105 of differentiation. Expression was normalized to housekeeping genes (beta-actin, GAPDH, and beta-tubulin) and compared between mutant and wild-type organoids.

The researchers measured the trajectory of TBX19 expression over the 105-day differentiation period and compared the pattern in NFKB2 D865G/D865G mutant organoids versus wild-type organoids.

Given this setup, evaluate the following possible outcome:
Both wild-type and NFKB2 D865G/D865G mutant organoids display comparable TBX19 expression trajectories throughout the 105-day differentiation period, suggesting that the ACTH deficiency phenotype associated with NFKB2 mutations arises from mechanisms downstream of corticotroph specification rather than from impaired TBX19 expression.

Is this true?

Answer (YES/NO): NO